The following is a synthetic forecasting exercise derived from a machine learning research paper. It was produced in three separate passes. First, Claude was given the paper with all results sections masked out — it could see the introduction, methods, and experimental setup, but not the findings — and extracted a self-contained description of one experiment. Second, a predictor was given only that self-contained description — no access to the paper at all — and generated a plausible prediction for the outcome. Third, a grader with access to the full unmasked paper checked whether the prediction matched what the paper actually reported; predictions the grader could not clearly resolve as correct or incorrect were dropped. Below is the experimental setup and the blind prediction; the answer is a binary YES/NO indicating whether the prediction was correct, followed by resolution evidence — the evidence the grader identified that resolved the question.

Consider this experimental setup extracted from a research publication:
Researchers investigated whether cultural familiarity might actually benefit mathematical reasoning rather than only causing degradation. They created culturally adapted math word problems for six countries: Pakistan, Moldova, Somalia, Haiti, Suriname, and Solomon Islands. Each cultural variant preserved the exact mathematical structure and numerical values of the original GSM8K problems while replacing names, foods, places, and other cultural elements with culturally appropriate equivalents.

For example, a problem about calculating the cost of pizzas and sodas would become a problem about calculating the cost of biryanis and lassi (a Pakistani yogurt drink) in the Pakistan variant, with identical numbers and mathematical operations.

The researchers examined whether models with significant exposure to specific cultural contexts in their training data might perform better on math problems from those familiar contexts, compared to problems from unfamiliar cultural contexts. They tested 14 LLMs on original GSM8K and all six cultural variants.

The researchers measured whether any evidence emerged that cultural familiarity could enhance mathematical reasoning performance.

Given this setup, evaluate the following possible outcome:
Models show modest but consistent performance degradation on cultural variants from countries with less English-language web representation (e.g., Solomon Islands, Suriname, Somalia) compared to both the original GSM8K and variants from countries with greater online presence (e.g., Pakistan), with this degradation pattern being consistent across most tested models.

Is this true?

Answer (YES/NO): NO